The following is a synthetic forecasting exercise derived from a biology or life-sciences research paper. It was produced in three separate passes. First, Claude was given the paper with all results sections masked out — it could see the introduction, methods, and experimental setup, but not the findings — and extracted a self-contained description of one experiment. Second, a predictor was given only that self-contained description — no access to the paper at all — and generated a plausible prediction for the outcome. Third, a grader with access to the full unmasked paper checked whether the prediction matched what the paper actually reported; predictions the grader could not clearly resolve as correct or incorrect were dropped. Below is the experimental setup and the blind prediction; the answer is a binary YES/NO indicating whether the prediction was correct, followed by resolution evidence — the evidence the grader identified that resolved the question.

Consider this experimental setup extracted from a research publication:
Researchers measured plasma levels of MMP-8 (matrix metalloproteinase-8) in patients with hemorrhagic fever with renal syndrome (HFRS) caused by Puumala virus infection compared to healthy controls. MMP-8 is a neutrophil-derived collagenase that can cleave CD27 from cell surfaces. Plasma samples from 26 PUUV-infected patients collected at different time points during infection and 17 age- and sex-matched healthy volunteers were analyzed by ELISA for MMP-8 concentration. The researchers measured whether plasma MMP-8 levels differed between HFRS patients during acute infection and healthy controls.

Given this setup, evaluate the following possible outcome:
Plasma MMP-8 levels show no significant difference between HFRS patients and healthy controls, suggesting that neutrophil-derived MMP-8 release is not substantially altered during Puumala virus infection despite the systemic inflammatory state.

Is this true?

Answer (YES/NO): NO